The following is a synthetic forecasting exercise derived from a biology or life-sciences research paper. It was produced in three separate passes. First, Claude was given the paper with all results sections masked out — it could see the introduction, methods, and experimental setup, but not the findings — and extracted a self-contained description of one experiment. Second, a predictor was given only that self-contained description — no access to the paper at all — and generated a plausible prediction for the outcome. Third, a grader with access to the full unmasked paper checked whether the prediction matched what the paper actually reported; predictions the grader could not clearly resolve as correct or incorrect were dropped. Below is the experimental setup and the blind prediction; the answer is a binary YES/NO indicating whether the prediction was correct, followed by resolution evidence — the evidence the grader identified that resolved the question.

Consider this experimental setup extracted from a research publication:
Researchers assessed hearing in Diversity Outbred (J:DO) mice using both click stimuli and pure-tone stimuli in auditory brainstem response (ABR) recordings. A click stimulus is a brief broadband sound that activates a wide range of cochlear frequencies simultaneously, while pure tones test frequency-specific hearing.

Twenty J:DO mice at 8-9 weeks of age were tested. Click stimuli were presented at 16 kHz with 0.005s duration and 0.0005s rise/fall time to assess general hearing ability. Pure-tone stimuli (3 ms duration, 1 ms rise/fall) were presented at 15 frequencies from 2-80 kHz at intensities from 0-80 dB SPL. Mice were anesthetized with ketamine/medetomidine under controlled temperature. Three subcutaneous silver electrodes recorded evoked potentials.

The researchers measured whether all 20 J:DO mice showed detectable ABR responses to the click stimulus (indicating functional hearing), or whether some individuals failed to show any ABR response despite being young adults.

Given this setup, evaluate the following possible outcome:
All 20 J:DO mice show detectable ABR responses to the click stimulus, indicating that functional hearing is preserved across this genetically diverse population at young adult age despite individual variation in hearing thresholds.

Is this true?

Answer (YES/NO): YES